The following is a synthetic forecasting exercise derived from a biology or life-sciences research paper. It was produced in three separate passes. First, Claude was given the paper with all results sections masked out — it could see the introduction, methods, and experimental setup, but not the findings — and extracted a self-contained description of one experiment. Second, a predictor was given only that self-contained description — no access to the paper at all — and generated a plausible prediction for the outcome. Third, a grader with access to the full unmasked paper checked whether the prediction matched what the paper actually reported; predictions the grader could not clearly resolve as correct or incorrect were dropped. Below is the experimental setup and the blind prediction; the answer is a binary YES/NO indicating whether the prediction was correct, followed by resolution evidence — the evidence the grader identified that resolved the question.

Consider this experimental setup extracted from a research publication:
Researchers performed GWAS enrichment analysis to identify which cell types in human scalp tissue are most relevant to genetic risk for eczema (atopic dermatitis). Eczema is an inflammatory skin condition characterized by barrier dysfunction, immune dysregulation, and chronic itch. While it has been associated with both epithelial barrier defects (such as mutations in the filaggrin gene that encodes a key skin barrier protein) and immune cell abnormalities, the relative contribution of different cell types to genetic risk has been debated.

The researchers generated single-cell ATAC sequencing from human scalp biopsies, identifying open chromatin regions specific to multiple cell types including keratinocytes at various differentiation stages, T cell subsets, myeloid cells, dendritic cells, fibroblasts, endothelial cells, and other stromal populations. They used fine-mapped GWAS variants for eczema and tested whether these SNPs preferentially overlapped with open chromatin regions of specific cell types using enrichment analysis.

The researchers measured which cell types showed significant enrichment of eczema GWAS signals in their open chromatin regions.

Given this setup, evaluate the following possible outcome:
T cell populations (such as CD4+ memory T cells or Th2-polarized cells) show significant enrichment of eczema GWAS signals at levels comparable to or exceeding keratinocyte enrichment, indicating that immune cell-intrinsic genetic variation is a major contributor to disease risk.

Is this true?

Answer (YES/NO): YES